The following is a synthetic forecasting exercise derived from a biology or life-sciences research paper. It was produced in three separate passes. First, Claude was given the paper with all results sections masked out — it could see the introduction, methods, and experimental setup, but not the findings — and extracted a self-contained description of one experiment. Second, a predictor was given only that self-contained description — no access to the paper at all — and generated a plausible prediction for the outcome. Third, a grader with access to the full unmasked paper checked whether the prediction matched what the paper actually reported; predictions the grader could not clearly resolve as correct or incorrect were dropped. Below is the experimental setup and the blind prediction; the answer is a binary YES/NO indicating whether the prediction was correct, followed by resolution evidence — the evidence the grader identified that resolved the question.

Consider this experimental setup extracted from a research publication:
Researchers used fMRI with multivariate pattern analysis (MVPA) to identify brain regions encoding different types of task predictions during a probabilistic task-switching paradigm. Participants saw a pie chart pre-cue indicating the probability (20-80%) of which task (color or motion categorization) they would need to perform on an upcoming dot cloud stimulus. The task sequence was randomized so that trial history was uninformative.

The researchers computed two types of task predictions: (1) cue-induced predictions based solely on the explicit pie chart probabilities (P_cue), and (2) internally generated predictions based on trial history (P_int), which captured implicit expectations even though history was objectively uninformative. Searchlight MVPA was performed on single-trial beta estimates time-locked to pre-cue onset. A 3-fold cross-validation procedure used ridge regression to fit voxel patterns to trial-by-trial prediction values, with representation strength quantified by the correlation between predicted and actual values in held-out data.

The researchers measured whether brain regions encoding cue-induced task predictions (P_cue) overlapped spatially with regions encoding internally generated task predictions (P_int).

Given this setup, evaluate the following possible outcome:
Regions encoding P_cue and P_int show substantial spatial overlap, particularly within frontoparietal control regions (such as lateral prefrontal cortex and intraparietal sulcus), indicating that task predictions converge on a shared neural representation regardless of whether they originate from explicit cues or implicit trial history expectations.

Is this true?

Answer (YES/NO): NO